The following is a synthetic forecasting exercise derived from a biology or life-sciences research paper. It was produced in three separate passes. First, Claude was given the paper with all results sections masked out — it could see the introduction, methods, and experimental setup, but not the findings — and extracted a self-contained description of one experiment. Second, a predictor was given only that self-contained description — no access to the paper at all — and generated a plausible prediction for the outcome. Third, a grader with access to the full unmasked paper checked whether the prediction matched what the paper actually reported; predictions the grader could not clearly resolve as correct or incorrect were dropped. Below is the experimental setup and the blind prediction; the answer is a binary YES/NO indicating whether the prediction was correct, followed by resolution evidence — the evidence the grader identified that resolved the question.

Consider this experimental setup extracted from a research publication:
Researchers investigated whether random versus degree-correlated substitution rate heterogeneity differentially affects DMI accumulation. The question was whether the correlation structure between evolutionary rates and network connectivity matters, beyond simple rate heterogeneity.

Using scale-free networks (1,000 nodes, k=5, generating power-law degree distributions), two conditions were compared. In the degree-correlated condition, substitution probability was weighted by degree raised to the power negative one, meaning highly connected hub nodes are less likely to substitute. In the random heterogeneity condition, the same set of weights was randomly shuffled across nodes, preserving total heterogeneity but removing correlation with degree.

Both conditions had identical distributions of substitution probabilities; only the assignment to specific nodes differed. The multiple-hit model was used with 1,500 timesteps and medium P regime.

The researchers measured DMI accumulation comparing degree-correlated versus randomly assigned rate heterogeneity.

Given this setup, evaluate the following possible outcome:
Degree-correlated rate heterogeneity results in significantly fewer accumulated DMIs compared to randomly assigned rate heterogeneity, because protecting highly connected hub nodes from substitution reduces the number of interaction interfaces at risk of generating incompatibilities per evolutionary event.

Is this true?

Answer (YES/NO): YES